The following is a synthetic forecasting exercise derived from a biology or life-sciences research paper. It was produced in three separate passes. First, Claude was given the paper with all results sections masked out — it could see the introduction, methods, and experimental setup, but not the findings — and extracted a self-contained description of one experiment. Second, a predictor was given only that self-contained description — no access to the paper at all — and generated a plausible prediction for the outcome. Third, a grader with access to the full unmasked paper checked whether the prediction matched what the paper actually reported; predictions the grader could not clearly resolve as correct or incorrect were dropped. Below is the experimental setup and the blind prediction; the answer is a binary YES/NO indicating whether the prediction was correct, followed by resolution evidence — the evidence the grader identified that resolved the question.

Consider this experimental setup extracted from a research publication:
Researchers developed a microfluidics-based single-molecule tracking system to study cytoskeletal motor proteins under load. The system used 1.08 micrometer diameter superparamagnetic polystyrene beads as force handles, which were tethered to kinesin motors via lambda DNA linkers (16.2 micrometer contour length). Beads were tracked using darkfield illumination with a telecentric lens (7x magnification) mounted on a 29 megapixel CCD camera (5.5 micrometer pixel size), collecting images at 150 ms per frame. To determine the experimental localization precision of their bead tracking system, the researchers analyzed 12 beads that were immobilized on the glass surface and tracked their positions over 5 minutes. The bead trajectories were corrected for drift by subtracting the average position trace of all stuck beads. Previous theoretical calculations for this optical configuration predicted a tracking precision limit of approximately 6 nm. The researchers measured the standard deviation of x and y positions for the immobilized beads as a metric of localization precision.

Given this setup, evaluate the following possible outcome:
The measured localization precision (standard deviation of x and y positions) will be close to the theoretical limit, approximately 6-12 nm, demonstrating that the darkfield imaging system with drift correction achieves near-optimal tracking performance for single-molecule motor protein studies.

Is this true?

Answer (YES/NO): NO